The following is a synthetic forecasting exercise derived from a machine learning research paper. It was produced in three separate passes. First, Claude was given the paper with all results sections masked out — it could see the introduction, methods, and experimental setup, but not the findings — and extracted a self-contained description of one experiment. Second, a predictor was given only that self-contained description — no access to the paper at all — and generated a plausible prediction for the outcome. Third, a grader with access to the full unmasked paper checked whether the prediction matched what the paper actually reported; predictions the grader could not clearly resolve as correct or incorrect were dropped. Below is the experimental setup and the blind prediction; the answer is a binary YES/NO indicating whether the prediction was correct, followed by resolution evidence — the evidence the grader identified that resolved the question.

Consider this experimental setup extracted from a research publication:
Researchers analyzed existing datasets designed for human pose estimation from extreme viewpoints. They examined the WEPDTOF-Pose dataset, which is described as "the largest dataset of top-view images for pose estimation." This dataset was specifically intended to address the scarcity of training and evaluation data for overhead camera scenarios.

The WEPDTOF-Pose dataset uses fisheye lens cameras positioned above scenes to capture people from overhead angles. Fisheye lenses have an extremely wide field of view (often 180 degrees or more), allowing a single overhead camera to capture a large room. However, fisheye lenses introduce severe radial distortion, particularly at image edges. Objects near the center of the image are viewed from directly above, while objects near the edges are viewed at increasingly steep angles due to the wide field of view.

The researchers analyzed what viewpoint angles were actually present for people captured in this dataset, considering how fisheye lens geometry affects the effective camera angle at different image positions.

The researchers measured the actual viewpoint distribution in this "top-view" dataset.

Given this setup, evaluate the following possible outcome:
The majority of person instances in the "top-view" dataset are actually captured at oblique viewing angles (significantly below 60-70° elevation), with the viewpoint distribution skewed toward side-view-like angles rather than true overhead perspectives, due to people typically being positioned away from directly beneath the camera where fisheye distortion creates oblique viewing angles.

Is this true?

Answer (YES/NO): YES